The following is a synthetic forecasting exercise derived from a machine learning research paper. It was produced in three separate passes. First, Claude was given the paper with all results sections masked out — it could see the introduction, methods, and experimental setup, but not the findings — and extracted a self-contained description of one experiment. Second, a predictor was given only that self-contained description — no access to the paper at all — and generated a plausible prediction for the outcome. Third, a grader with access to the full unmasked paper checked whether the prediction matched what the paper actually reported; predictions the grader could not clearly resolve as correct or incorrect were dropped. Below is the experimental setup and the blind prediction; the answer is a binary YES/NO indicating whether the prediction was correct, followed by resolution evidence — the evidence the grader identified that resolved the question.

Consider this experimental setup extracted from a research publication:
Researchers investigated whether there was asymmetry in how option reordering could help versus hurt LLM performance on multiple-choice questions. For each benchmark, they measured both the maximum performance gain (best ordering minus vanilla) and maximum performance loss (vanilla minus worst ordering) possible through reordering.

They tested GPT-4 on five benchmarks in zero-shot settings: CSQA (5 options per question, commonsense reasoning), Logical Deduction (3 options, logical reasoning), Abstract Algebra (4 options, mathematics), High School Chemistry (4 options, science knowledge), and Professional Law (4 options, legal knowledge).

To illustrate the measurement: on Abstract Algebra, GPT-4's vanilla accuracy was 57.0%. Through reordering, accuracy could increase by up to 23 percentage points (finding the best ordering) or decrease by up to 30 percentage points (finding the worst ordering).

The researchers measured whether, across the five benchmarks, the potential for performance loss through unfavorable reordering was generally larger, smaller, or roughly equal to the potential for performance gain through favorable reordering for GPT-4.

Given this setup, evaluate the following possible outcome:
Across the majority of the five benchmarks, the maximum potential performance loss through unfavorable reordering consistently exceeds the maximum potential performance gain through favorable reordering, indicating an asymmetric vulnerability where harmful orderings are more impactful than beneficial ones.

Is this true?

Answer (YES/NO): YES